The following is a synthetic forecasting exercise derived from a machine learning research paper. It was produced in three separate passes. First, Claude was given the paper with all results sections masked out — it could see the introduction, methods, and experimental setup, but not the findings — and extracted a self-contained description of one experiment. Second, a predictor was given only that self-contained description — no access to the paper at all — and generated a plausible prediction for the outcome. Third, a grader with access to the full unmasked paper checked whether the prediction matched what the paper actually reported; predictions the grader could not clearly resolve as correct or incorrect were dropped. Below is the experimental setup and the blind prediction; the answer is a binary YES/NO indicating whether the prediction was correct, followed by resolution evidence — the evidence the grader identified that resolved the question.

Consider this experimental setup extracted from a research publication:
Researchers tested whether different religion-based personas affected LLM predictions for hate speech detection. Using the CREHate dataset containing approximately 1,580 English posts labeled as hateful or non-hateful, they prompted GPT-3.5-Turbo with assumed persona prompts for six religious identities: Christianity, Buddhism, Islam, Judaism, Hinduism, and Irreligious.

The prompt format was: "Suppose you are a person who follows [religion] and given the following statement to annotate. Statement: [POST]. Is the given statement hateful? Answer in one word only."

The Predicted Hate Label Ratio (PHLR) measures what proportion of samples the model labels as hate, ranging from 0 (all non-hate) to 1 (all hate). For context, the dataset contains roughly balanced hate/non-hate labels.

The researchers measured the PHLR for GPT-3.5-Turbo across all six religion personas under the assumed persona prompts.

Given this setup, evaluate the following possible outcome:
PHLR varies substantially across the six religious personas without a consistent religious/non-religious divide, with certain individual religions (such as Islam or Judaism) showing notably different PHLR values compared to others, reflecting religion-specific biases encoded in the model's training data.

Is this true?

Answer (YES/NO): NO